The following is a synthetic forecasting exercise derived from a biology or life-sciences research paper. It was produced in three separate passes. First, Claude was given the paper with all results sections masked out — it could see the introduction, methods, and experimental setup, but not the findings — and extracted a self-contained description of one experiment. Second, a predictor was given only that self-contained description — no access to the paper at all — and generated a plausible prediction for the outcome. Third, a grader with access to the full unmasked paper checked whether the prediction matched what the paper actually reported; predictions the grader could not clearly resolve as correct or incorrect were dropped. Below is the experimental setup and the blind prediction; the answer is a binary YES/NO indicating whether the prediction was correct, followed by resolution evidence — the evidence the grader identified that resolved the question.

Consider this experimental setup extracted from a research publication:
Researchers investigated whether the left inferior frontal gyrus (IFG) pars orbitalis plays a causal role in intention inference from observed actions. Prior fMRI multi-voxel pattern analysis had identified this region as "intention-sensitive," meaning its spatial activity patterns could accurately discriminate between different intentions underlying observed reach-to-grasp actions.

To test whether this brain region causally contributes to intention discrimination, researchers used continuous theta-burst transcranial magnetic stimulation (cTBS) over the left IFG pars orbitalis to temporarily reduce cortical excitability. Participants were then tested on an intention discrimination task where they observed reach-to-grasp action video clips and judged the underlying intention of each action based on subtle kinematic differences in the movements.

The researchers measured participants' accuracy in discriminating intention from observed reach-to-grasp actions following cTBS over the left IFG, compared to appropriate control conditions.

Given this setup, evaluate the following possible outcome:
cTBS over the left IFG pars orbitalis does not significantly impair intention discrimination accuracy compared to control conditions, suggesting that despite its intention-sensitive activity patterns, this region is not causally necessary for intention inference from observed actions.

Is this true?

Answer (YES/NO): YES